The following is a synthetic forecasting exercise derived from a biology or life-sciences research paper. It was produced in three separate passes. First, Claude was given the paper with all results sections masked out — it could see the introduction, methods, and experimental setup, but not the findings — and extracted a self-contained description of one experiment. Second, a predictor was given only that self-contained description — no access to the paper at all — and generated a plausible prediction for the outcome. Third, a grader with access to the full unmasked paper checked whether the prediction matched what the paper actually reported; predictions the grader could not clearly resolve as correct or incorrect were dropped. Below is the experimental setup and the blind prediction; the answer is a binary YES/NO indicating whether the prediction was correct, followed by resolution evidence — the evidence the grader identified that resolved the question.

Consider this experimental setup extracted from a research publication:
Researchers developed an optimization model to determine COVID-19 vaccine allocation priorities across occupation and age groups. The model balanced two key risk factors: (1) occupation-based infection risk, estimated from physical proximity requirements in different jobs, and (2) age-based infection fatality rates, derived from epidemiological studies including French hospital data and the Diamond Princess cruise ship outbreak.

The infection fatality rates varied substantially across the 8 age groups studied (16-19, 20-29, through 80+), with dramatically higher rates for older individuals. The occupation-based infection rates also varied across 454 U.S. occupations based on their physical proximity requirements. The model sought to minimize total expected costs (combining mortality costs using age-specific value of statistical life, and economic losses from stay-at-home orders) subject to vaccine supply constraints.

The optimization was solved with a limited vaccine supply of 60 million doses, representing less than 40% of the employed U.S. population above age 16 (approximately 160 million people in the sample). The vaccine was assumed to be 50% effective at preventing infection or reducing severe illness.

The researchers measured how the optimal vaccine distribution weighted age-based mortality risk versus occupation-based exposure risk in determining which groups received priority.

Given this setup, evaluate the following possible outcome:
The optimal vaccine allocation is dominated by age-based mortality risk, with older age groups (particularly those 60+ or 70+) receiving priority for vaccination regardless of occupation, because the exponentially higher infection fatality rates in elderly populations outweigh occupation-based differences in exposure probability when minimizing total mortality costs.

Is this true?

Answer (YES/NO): YES